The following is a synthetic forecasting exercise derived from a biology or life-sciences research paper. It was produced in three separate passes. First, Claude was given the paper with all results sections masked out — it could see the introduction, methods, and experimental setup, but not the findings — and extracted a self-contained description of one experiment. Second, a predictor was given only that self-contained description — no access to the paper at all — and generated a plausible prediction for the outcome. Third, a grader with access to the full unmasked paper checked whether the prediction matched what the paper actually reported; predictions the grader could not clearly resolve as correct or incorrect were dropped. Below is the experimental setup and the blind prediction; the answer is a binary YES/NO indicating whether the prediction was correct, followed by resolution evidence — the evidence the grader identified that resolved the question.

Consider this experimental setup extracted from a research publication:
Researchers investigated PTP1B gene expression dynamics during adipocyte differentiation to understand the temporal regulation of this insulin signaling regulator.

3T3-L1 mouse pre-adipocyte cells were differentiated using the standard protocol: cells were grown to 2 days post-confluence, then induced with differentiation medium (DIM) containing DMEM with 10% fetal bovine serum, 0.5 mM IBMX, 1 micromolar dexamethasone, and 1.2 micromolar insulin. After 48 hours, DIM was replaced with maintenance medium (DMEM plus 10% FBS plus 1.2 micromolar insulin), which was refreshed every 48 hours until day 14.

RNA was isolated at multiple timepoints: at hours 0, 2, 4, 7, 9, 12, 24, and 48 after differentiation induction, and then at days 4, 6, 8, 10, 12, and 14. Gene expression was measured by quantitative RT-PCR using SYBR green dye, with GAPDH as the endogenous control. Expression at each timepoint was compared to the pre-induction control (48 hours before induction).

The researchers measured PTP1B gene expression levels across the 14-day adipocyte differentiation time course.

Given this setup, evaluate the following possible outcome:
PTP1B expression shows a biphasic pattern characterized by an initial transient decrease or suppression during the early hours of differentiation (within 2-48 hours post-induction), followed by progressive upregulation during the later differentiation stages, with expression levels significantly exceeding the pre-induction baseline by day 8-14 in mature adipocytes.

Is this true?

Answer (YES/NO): NO